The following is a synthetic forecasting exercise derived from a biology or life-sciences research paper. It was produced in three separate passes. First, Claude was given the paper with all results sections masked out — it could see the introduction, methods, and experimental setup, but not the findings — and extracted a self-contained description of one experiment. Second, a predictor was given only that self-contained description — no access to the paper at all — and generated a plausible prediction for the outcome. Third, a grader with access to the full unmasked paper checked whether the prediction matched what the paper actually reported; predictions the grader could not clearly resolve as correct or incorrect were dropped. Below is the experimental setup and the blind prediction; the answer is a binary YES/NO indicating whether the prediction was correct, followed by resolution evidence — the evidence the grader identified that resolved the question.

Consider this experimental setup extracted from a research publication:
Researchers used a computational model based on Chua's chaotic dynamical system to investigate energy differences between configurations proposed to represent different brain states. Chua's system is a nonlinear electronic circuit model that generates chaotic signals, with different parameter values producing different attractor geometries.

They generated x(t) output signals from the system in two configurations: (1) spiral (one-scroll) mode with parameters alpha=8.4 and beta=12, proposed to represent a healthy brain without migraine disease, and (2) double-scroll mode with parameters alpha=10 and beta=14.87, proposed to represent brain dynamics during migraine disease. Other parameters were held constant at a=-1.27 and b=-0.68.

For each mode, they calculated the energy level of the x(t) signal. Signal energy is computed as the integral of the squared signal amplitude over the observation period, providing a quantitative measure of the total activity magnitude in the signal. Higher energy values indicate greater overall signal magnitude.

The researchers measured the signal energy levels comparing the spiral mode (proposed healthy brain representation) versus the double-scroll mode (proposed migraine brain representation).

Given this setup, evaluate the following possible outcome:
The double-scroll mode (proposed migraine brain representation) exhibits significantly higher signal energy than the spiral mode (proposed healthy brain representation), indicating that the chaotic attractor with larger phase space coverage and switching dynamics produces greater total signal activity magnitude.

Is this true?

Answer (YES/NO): YES